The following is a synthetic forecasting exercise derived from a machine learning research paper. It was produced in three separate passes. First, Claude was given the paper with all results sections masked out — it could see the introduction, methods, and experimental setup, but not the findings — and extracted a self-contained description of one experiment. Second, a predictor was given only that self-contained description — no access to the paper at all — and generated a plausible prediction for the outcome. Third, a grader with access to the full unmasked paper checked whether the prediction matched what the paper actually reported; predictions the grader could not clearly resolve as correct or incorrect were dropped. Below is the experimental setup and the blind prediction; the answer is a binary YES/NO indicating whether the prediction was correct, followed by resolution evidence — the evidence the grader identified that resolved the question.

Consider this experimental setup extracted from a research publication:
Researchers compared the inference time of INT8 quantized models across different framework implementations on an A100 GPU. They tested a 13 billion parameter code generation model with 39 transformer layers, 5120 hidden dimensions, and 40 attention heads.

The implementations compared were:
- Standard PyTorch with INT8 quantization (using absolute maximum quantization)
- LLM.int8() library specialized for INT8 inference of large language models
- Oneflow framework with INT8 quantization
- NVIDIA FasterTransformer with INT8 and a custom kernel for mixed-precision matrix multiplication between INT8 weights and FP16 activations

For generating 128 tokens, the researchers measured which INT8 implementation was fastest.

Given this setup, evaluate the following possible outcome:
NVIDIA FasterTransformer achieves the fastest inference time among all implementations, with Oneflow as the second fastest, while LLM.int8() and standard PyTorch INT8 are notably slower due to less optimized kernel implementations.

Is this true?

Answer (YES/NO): YES